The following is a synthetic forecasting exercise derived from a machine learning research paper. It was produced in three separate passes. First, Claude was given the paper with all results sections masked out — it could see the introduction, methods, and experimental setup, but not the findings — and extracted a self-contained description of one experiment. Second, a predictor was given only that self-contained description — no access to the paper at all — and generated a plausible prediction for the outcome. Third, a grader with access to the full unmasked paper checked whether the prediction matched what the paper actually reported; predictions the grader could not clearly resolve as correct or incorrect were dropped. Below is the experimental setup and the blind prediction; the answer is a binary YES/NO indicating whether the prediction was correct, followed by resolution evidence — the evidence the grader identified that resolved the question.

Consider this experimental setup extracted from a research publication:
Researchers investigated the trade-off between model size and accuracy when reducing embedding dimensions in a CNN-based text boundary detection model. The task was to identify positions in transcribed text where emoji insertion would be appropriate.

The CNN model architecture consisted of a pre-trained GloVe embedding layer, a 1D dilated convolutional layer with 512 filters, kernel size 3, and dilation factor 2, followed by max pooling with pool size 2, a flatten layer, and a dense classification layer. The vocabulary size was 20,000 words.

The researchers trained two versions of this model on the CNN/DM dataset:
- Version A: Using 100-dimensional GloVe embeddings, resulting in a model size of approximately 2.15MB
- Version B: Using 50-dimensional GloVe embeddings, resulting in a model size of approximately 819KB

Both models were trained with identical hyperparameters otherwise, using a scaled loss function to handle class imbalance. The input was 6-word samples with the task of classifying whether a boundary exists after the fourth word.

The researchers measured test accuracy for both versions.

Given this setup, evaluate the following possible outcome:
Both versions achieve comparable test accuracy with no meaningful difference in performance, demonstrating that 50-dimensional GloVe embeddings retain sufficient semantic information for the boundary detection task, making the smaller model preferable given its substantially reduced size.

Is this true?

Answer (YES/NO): NO